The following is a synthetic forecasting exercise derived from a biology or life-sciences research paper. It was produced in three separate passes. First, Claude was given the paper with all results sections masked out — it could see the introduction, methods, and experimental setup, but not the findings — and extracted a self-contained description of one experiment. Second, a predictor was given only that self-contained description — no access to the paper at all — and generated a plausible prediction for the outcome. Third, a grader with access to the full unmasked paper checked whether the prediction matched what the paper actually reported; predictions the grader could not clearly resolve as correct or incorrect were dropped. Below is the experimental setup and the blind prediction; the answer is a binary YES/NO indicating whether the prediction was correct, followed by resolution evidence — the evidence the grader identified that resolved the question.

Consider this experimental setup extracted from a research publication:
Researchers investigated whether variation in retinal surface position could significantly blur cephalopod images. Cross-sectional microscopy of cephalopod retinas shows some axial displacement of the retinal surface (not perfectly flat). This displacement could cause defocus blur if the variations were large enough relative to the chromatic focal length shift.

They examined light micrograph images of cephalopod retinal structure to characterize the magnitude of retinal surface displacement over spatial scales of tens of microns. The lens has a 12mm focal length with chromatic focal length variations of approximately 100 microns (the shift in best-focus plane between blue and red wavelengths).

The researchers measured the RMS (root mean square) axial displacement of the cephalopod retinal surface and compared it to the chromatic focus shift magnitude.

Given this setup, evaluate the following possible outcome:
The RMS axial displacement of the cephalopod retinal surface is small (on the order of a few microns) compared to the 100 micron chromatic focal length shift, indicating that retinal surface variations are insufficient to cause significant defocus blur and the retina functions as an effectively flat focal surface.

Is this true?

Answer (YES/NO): YES